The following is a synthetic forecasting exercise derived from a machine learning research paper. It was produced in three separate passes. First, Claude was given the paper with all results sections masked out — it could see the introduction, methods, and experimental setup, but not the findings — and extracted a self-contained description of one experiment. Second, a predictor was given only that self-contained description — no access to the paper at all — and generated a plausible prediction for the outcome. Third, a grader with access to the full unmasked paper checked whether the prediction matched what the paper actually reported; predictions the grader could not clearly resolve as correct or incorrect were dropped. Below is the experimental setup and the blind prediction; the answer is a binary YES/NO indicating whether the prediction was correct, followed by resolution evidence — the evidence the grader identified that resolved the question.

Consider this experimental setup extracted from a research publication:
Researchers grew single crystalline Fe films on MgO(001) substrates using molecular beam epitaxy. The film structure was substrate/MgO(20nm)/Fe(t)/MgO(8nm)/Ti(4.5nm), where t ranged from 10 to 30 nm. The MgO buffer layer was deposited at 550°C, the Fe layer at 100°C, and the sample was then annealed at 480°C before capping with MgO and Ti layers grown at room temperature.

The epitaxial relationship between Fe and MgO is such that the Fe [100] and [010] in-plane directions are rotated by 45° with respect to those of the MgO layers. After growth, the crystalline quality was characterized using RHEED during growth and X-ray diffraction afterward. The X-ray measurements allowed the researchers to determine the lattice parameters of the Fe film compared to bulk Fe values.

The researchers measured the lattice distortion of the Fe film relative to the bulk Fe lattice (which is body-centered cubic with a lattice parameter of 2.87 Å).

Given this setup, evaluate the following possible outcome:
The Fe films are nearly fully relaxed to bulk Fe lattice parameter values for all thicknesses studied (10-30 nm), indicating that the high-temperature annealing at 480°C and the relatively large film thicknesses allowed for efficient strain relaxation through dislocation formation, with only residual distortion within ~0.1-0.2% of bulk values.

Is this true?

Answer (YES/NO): NO